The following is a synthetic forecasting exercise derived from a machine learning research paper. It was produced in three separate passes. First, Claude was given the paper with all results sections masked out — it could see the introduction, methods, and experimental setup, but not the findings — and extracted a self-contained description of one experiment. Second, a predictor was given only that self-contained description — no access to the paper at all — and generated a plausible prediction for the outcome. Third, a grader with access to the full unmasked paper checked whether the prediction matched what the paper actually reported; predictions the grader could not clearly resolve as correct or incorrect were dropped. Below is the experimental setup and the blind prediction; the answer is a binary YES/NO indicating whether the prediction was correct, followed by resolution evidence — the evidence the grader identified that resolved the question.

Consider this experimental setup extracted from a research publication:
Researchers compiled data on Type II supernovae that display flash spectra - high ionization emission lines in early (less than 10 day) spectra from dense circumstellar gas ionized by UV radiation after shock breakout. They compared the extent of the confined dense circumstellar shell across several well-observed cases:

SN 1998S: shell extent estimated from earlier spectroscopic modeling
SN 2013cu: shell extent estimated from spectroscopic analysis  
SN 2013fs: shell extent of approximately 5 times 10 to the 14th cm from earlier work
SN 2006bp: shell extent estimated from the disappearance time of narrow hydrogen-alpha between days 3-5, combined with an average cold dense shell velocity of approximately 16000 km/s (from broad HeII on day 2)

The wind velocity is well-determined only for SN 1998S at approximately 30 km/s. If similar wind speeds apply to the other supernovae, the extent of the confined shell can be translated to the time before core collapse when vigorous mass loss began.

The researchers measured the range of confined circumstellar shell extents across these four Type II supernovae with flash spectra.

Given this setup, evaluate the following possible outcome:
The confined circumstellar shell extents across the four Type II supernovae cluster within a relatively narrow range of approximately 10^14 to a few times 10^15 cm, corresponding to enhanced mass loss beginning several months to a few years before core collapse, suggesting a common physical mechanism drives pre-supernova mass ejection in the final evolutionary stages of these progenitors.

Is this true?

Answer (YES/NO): NO